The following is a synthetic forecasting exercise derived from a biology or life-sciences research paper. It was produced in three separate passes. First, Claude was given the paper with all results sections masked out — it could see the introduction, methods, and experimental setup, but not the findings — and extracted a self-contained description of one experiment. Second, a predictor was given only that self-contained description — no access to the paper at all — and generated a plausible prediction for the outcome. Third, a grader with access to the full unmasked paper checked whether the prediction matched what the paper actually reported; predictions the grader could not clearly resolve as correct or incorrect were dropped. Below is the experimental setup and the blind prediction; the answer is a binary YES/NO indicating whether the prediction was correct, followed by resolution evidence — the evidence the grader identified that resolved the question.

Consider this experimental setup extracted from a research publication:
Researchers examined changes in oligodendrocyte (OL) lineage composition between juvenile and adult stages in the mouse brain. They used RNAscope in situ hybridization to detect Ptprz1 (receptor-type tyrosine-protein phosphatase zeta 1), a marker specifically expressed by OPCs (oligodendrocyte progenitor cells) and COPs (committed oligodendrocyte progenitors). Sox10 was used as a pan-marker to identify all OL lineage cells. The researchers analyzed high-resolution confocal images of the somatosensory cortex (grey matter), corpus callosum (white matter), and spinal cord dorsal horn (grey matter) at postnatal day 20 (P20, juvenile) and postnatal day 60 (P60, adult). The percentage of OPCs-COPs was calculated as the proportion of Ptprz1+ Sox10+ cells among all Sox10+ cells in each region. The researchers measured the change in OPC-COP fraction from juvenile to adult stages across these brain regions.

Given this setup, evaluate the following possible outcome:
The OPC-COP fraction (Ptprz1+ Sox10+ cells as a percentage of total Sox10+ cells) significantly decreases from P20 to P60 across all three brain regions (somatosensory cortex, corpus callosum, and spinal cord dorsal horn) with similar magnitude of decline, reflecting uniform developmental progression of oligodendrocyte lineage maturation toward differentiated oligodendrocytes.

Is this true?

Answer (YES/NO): NO